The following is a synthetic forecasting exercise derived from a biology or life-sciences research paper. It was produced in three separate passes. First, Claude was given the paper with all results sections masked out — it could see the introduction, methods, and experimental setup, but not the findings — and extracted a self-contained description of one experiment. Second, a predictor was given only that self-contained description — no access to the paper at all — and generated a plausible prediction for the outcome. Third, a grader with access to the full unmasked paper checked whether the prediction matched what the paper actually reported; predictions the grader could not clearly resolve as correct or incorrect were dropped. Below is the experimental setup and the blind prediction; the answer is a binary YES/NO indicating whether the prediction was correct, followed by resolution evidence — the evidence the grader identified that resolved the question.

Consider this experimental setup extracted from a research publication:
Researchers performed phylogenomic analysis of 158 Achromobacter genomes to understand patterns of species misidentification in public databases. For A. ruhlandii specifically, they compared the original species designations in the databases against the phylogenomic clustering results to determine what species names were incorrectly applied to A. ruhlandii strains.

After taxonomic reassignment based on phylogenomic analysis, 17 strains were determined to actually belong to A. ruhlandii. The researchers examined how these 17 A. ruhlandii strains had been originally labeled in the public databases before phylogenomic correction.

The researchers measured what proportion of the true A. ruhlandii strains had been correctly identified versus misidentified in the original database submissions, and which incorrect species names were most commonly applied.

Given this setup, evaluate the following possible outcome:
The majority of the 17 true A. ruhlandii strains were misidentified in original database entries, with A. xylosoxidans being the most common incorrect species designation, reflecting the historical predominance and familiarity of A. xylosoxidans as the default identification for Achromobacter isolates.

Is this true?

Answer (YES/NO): YES